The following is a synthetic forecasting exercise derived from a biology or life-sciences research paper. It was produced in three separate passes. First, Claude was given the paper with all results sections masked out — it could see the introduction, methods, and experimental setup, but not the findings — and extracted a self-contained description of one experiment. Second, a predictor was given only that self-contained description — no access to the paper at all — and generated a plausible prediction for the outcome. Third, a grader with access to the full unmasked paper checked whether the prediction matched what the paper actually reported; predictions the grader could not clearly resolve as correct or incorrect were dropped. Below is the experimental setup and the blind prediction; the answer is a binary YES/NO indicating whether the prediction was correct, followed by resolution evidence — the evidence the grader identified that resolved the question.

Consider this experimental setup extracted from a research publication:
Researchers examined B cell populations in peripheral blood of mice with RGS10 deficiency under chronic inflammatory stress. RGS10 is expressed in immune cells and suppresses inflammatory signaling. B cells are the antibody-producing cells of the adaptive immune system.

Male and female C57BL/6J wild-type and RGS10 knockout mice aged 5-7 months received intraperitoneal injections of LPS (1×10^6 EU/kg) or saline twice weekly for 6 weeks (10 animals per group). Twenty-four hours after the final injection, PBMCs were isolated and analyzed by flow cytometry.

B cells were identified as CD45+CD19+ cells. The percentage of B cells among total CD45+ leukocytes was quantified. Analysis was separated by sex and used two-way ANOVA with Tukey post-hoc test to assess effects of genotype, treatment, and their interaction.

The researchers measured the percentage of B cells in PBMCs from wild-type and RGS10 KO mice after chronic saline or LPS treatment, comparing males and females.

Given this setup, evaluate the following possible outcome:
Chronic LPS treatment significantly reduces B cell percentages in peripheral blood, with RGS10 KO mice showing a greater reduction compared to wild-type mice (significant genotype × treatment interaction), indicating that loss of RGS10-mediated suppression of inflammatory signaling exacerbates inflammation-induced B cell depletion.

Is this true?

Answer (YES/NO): NO